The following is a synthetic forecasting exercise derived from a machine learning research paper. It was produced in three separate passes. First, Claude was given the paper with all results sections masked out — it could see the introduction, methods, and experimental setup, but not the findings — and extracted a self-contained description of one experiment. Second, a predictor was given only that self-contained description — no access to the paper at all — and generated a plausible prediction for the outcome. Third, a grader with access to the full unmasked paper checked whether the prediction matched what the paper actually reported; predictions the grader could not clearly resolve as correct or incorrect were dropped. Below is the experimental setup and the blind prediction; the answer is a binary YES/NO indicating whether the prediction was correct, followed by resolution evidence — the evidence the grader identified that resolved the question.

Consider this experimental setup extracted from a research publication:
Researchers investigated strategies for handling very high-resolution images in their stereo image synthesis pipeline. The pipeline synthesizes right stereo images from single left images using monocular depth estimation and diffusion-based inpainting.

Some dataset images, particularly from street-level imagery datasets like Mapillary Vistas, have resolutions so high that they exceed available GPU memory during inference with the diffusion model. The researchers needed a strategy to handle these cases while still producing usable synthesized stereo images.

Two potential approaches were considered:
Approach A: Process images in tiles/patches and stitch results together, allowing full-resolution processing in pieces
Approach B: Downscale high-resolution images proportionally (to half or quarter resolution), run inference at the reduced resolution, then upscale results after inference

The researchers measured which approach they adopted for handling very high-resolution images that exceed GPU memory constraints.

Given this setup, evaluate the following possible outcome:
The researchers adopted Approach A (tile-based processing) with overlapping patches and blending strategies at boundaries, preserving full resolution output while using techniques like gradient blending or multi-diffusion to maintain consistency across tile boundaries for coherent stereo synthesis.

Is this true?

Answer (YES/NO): NO